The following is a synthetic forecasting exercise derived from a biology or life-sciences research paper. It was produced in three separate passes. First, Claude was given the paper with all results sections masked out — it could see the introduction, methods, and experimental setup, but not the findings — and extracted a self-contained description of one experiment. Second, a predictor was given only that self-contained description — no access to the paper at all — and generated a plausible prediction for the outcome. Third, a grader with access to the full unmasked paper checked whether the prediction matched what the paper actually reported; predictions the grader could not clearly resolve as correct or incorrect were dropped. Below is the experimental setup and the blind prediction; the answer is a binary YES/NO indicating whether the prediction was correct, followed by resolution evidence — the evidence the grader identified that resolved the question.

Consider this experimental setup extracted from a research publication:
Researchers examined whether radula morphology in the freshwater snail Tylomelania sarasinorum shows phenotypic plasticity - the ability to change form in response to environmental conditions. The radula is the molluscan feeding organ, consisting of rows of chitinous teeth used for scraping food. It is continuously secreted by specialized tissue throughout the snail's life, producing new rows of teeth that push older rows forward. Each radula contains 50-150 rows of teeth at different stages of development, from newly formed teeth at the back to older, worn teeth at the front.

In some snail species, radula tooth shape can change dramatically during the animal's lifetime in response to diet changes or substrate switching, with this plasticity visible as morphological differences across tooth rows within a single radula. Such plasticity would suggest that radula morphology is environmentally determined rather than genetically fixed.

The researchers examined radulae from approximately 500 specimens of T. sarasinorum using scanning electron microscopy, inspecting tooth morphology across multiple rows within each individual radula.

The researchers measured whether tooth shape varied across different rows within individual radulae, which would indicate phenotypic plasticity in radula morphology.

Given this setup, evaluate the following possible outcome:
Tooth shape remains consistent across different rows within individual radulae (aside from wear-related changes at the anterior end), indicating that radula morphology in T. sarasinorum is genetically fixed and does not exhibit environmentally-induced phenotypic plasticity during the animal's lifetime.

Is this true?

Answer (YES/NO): YES